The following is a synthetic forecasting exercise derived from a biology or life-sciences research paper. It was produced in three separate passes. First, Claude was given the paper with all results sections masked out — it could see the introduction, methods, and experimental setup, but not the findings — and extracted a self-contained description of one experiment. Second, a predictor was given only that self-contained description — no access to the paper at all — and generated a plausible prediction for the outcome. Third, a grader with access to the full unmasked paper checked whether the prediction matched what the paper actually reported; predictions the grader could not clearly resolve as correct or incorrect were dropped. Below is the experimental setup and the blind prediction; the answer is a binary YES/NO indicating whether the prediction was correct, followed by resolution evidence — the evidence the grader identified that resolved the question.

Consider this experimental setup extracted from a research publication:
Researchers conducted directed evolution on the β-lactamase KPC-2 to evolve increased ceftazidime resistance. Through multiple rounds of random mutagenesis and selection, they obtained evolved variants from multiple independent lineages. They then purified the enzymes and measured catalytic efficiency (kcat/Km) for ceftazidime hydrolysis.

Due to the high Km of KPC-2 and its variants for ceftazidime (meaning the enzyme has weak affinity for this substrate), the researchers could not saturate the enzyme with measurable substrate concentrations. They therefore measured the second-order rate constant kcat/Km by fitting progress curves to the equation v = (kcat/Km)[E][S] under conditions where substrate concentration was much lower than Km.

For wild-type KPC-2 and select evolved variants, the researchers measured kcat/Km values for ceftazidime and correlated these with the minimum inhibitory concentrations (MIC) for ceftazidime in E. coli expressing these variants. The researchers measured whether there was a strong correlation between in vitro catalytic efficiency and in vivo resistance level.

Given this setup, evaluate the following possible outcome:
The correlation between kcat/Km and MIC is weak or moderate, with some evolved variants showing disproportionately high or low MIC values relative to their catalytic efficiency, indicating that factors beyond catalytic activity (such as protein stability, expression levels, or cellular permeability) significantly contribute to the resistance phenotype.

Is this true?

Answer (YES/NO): YES